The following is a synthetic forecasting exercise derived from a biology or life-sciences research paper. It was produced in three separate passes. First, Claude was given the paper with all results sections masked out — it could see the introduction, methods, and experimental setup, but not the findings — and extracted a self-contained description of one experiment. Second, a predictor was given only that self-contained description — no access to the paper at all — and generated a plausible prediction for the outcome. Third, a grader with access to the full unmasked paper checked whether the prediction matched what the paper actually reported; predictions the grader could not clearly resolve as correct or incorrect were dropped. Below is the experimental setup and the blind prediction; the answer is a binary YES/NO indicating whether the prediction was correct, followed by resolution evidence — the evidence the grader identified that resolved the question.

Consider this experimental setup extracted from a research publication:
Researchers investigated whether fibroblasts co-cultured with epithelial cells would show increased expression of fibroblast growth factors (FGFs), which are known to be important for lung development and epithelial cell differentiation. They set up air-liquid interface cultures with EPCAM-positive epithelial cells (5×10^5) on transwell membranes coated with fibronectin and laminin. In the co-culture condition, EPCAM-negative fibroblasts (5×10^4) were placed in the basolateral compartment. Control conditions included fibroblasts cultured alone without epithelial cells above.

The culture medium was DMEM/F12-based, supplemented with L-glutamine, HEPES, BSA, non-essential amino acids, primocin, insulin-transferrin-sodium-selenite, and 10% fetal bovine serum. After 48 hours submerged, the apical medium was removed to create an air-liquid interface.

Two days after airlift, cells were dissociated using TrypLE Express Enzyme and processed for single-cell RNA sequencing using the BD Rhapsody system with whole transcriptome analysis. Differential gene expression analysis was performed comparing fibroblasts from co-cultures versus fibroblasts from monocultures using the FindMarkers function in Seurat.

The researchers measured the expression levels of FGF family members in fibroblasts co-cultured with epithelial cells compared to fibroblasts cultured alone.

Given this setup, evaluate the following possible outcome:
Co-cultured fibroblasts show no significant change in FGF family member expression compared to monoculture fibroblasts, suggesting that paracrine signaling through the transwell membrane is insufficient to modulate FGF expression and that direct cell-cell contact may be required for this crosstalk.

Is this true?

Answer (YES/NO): NO